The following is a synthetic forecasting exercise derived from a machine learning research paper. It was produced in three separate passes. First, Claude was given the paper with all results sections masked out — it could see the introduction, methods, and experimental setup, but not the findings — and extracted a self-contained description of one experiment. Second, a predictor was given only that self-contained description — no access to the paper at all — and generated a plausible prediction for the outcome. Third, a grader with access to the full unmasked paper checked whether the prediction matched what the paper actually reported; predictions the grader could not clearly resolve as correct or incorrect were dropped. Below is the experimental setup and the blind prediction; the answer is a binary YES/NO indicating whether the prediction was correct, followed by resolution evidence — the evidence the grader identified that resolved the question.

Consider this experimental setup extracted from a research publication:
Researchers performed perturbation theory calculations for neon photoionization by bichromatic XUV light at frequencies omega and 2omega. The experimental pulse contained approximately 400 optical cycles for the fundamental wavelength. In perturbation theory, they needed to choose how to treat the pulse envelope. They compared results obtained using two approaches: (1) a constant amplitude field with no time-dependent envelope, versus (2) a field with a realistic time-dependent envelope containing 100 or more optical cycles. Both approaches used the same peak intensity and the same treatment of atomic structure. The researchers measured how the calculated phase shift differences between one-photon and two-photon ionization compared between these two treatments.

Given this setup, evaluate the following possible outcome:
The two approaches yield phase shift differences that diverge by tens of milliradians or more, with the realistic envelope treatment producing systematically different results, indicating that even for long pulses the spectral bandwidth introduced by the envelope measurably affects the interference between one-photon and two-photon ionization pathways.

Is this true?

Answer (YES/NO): NO